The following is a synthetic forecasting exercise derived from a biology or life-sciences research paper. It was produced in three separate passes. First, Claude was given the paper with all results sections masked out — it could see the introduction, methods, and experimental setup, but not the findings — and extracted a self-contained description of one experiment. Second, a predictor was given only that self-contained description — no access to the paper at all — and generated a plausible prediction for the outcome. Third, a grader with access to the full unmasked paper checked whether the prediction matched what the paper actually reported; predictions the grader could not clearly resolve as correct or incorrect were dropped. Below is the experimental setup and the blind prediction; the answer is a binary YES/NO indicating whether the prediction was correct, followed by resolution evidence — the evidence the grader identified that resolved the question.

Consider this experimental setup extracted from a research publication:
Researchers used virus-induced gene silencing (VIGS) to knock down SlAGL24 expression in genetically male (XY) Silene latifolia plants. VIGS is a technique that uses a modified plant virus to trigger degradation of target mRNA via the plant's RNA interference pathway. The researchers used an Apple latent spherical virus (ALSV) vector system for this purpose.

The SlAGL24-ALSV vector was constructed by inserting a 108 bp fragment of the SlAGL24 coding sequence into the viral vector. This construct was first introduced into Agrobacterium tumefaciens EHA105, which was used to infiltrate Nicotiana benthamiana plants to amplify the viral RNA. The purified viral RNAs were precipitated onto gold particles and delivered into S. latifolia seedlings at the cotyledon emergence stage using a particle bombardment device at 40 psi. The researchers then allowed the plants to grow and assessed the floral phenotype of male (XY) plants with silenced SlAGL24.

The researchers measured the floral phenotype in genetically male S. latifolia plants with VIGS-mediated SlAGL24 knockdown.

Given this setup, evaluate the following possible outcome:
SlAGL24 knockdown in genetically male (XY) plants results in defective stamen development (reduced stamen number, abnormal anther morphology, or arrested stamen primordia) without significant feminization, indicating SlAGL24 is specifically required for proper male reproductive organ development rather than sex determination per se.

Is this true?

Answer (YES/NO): NO